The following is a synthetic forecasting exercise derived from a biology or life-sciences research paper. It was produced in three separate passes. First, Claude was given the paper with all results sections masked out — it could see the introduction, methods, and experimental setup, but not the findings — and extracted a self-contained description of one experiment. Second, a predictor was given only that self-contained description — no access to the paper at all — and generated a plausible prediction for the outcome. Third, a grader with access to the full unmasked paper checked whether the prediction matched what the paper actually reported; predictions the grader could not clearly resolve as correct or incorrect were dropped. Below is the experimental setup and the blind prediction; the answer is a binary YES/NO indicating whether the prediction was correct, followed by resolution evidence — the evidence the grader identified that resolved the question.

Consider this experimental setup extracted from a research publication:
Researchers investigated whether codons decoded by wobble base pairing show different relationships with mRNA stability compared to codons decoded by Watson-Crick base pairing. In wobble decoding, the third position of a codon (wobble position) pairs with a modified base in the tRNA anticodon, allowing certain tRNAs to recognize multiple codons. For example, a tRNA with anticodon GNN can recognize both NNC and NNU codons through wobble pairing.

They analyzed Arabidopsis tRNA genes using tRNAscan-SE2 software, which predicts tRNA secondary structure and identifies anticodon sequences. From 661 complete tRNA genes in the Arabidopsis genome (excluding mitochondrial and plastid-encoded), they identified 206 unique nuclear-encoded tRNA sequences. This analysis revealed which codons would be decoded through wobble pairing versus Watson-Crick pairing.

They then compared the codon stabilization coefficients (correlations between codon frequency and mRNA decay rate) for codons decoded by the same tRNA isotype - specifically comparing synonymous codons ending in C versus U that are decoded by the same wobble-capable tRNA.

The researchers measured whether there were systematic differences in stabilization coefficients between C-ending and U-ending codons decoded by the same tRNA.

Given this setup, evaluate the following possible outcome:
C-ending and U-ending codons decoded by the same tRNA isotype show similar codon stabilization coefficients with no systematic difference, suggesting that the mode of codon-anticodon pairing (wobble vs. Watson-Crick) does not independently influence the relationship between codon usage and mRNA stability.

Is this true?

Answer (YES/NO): NO